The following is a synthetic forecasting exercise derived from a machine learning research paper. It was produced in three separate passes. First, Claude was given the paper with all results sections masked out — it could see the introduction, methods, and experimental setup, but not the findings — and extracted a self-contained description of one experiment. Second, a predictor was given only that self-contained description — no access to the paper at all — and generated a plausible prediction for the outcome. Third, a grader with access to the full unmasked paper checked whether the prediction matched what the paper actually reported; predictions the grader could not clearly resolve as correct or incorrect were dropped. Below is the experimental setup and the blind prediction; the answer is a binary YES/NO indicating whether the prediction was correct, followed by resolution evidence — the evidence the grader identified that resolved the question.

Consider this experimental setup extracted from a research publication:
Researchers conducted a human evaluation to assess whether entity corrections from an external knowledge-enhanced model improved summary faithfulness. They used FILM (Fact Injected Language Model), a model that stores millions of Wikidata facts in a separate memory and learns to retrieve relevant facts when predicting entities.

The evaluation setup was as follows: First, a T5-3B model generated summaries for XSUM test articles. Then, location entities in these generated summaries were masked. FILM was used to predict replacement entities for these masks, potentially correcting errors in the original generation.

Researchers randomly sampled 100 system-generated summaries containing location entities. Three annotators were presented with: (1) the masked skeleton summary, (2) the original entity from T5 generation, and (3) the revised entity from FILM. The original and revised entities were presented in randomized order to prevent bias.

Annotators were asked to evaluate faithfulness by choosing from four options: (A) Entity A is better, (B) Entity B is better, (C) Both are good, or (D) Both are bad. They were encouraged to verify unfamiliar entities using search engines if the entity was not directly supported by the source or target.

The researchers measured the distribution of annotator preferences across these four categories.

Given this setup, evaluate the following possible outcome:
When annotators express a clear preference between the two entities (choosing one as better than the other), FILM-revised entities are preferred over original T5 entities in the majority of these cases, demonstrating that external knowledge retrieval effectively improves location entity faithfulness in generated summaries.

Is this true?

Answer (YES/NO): YES